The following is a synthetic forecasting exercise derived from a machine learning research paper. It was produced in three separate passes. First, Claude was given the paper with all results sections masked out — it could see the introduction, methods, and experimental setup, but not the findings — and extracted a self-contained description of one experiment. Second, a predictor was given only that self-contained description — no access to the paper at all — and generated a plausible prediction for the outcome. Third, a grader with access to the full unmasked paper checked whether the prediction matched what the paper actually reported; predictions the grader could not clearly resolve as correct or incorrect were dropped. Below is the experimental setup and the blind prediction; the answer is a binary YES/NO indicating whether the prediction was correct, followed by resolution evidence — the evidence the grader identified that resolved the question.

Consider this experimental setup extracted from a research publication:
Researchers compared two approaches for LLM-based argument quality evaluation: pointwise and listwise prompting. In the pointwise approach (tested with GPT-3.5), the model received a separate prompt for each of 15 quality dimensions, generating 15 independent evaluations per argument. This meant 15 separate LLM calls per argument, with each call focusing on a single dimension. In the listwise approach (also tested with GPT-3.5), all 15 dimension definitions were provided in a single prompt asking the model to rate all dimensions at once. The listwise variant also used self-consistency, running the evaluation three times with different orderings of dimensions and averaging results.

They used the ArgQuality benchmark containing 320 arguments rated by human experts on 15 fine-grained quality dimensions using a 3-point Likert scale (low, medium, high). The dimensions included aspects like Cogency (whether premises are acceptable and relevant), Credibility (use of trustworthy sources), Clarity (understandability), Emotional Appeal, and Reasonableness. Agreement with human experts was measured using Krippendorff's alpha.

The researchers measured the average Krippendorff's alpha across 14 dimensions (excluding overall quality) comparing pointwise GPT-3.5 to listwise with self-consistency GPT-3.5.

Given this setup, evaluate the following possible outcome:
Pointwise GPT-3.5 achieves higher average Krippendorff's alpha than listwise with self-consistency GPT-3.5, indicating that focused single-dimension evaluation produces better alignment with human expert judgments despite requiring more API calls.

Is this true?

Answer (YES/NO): NO